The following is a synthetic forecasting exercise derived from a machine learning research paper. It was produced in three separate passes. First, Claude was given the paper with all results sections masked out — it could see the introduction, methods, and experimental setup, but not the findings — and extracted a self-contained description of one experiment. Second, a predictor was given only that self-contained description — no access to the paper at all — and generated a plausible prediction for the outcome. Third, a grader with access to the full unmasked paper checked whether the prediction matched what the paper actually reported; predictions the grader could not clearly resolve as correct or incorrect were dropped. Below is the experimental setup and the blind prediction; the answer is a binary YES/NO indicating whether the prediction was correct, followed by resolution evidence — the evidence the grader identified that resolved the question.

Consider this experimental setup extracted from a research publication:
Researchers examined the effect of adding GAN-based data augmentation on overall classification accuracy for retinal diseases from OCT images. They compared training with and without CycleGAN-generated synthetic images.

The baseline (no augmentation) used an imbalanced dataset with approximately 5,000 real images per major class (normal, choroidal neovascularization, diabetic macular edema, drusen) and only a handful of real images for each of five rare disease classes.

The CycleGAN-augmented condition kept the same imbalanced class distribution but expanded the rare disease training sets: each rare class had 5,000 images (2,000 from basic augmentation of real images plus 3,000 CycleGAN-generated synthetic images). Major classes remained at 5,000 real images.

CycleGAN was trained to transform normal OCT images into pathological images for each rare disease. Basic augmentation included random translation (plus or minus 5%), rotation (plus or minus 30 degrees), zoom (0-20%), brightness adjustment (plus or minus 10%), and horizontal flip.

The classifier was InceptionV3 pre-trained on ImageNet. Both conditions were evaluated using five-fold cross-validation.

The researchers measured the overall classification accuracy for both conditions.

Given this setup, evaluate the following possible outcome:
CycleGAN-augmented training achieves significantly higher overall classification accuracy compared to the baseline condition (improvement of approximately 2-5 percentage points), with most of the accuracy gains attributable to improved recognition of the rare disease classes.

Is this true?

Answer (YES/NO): NO